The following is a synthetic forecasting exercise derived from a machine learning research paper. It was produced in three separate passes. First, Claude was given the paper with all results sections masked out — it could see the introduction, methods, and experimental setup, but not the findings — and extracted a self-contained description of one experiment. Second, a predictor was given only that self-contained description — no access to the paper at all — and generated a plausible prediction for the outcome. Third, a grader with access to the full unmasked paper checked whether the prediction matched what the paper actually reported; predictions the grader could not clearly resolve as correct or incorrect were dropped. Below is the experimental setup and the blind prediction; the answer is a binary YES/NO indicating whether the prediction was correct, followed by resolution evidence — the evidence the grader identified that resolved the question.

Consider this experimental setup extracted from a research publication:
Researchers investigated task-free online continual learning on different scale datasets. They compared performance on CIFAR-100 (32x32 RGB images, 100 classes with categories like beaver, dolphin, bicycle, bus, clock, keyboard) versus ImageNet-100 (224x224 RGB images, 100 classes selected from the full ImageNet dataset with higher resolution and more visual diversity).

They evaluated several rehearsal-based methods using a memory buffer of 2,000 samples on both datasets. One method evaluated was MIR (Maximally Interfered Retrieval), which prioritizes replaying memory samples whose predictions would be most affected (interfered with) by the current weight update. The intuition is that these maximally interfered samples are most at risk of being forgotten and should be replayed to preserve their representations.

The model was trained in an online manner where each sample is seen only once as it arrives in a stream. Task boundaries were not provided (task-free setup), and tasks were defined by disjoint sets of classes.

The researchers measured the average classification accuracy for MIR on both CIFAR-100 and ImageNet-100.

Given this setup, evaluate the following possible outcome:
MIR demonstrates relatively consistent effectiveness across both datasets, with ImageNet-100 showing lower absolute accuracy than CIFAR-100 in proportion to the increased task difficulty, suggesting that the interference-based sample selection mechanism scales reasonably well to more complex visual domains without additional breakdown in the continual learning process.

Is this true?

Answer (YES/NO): NO